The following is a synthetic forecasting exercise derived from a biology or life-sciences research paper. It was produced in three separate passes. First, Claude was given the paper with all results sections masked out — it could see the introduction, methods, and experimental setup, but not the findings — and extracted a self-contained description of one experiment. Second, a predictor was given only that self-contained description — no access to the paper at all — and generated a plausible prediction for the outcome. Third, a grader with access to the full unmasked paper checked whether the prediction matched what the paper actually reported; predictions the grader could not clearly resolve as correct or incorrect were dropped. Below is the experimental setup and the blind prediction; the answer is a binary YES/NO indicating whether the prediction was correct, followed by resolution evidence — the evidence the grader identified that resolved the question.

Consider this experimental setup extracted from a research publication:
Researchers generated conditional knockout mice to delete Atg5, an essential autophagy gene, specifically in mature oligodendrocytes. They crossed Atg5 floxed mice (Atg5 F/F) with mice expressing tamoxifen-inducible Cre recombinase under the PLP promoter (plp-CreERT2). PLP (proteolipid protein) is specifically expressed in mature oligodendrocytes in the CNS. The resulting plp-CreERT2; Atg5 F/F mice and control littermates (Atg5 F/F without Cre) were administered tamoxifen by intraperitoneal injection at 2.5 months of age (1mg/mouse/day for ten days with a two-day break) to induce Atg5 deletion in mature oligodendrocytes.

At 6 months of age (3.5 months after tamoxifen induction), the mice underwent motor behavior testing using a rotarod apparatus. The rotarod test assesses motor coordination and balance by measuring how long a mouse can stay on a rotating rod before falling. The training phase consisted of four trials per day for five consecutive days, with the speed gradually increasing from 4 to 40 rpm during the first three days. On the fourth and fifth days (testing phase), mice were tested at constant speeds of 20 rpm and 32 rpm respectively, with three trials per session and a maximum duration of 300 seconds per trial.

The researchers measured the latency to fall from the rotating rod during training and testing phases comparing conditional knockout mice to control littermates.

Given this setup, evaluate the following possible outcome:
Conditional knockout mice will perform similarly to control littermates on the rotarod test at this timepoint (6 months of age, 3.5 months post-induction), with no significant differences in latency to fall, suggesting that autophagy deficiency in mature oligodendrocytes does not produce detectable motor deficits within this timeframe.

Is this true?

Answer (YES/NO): NO